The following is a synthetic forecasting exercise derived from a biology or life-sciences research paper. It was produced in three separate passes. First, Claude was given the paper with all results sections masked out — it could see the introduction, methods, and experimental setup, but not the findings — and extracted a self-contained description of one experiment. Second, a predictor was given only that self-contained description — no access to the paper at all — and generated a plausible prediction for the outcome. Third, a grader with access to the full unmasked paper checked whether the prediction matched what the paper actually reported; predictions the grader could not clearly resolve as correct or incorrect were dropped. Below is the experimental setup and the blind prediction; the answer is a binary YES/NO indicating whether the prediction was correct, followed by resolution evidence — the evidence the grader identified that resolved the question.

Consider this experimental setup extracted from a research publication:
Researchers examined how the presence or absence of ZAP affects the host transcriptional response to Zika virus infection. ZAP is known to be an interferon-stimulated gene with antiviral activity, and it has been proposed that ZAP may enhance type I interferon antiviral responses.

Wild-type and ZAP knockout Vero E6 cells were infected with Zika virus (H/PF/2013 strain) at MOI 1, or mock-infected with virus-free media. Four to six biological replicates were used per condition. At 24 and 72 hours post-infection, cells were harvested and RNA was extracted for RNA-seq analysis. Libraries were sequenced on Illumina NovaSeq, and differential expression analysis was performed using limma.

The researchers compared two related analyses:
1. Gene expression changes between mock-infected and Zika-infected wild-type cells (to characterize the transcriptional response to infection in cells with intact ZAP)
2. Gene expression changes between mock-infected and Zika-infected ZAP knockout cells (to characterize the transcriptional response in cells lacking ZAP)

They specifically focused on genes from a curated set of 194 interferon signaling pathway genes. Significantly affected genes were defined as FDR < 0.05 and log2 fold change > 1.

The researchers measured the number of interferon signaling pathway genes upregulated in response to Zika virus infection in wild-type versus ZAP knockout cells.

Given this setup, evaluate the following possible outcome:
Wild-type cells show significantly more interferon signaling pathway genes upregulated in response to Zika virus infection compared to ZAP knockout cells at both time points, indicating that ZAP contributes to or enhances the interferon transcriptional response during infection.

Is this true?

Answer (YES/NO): NO